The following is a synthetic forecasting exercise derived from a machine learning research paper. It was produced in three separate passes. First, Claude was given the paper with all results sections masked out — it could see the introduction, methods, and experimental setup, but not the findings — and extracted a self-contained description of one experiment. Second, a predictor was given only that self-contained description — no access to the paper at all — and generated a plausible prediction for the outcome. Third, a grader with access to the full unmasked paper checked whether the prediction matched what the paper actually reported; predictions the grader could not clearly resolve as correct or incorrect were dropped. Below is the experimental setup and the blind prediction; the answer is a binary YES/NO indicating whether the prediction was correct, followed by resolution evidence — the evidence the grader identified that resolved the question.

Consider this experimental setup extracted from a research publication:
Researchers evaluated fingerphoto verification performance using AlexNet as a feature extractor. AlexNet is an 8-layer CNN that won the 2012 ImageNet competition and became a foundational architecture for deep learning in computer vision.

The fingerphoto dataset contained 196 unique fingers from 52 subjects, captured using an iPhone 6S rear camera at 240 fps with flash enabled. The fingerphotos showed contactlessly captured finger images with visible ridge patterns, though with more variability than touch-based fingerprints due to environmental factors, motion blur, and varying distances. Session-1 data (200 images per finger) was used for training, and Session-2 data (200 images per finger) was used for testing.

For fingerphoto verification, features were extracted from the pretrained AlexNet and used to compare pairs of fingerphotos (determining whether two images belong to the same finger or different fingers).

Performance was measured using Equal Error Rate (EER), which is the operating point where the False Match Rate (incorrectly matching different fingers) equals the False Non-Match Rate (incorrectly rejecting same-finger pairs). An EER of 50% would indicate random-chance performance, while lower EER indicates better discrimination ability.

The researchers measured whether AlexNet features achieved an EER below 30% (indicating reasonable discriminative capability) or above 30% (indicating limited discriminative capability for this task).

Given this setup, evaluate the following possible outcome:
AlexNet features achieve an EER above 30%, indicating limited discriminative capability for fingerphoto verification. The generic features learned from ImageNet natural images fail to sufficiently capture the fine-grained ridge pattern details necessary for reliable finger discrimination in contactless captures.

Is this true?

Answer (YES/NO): YES